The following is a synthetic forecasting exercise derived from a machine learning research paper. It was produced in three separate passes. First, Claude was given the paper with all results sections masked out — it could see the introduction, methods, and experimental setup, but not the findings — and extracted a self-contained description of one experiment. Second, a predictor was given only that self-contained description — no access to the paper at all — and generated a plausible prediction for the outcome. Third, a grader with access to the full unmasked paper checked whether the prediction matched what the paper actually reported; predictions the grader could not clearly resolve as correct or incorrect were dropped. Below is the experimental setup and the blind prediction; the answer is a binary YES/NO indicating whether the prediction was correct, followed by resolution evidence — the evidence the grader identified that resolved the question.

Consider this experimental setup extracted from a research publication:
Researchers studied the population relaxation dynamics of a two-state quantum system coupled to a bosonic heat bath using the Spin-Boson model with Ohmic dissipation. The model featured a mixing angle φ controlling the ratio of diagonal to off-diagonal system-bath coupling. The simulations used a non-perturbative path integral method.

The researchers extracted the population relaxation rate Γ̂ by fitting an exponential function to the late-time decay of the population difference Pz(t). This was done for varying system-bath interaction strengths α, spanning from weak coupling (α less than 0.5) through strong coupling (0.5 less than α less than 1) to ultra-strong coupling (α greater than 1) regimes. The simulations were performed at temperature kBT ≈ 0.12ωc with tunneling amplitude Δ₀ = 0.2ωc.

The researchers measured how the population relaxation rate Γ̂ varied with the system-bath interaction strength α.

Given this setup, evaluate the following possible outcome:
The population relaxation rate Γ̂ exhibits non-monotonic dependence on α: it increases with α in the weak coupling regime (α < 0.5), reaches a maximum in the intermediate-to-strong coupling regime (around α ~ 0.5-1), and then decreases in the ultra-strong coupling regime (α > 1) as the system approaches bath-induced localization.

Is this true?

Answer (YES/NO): NO